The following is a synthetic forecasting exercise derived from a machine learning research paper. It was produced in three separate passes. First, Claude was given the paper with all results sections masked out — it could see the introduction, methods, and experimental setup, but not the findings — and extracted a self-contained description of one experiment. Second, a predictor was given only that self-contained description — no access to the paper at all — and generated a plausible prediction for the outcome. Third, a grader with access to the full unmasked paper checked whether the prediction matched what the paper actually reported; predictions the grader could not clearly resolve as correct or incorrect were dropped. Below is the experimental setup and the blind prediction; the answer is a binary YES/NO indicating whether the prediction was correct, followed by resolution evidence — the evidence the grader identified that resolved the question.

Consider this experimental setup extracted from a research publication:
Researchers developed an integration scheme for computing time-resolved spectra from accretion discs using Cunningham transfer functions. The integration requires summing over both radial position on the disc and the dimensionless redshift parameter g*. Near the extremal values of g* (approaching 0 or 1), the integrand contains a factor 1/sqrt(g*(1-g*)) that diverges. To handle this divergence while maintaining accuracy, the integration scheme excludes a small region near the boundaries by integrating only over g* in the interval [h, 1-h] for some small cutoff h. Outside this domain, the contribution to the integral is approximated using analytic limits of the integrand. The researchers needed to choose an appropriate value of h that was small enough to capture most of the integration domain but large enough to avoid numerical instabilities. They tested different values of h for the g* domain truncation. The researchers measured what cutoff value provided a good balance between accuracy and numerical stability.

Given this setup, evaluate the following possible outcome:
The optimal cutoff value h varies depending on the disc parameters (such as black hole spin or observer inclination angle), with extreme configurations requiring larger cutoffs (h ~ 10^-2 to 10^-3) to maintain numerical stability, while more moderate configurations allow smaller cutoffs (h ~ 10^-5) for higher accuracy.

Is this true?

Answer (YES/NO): NO